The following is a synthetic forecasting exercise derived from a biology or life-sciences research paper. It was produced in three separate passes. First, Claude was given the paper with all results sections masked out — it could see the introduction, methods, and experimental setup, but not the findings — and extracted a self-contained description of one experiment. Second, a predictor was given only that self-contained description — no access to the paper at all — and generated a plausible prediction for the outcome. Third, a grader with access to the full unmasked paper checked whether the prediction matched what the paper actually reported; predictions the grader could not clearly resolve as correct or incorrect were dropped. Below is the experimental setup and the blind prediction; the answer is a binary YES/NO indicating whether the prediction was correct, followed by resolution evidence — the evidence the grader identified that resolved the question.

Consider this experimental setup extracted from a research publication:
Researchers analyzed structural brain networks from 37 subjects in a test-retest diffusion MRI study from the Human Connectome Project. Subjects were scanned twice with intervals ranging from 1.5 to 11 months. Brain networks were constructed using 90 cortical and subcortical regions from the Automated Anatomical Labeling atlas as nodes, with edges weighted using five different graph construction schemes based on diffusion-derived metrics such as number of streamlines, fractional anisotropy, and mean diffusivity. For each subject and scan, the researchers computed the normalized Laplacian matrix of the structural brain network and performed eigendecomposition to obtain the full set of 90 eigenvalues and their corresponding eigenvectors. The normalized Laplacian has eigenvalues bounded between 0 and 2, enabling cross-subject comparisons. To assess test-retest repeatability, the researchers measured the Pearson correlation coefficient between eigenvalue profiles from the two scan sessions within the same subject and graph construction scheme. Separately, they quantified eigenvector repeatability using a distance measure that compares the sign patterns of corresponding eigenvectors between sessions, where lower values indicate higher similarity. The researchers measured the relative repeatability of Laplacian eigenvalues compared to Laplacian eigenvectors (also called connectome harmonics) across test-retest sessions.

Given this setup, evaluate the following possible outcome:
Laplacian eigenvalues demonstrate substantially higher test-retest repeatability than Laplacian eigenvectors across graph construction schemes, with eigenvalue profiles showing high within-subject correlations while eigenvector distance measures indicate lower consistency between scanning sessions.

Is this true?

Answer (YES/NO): YES